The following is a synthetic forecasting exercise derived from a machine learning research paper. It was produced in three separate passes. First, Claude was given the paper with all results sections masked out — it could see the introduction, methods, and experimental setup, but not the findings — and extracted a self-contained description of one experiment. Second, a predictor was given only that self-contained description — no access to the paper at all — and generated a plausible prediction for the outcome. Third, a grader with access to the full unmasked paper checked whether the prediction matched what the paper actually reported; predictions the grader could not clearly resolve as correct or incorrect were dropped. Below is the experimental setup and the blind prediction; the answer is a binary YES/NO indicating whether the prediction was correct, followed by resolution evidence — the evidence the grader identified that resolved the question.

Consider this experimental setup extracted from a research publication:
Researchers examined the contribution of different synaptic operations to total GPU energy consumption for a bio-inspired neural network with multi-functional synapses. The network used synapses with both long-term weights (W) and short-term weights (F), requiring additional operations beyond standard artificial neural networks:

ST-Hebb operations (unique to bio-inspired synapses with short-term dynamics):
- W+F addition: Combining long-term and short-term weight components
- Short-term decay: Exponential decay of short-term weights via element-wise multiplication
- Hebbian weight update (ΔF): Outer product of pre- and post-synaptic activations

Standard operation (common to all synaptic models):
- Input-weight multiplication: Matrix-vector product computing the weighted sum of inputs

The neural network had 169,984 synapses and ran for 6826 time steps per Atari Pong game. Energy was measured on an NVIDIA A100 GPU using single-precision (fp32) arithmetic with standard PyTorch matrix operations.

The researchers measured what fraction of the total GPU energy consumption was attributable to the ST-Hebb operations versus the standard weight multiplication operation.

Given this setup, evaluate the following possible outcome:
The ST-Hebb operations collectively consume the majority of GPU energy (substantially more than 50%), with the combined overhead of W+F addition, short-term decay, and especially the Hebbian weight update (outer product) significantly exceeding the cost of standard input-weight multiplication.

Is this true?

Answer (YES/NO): NO